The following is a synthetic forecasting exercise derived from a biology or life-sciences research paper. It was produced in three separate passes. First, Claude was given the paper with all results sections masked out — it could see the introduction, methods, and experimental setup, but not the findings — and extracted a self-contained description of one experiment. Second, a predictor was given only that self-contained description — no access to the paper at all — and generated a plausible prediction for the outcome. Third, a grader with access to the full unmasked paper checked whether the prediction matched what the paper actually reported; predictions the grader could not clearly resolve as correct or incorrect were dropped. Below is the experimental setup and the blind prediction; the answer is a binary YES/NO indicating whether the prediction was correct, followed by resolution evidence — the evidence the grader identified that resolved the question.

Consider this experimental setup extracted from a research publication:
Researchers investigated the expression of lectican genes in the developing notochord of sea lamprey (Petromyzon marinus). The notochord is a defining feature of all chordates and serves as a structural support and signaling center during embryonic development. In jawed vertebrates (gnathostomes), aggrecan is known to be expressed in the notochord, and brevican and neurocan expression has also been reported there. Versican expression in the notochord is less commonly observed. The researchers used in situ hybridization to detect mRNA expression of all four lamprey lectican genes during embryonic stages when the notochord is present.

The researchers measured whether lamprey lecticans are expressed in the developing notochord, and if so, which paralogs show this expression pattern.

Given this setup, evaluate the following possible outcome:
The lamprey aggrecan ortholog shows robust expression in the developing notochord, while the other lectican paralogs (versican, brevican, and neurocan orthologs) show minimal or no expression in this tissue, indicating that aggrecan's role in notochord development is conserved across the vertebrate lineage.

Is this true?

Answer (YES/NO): NO